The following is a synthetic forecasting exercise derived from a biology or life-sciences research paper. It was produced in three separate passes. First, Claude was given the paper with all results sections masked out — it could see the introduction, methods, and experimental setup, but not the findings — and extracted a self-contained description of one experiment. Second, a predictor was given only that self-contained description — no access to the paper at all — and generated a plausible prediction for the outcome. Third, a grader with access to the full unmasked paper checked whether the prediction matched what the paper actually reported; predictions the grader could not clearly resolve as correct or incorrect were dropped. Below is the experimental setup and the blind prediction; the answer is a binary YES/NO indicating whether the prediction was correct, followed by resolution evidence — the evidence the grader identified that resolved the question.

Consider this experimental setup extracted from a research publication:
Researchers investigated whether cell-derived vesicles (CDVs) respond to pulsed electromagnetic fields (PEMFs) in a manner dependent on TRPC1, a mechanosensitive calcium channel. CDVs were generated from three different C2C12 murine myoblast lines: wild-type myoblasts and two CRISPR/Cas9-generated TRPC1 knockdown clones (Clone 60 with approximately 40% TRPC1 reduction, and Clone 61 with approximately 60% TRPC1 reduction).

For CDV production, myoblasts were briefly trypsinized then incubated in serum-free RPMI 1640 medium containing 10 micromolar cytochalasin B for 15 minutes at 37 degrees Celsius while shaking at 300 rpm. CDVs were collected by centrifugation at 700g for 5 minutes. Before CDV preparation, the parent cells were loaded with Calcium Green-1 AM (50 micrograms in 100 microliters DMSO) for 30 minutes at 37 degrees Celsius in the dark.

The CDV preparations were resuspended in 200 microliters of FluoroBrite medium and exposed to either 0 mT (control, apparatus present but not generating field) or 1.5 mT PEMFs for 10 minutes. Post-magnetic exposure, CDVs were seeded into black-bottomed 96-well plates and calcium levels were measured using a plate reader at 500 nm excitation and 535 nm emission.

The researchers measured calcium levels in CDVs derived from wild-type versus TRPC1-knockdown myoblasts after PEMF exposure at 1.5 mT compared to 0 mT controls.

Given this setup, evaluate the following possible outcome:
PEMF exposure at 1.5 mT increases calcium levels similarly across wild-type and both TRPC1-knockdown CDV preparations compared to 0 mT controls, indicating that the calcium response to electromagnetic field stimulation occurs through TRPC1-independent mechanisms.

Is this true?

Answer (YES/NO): NO